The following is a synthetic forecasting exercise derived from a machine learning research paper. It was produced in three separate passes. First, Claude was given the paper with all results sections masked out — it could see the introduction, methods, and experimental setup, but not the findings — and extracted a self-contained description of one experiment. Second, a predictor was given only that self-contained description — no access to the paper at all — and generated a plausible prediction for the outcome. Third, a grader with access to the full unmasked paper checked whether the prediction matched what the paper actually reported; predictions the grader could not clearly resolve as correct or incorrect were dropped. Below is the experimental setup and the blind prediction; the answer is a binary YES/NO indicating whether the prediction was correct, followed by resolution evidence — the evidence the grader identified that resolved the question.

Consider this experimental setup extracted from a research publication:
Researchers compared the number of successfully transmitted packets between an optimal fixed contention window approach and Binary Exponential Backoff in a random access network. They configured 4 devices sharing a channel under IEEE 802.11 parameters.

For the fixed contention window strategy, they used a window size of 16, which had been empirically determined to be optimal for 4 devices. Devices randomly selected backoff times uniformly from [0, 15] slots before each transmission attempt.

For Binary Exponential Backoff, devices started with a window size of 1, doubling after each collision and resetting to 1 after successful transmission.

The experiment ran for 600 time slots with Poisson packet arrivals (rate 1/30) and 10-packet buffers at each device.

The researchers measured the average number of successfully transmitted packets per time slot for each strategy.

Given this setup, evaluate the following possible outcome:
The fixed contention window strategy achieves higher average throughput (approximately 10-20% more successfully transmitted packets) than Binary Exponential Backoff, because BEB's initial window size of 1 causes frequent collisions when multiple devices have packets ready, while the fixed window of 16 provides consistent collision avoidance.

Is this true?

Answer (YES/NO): NO